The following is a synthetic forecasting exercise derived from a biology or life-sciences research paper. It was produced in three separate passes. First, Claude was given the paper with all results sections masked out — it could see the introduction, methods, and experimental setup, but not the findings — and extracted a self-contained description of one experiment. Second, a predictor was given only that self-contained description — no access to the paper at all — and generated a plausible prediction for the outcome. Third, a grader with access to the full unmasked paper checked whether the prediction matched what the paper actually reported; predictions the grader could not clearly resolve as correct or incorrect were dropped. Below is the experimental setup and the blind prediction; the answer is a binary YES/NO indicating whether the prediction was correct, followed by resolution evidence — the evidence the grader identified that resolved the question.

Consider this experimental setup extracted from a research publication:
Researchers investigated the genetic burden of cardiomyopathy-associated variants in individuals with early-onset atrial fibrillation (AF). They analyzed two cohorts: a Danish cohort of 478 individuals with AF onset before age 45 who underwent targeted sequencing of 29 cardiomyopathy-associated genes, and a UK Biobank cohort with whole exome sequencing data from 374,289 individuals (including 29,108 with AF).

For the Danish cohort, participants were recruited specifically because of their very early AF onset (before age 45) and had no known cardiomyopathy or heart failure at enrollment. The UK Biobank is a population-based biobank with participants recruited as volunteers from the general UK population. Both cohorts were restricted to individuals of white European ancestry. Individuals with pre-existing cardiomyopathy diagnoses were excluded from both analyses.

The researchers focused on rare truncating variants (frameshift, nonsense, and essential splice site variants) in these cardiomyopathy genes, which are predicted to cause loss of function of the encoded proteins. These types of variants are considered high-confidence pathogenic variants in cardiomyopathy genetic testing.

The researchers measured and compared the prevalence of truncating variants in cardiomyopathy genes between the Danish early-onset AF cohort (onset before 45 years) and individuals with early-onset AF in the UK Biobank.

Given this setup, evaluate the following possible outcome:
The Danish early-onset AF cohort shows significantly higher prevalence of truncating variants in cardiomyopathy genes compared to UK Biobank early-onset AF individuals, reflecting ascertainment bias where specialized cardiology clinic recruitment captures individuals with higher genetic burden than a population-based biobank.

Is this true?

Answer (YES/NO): YES